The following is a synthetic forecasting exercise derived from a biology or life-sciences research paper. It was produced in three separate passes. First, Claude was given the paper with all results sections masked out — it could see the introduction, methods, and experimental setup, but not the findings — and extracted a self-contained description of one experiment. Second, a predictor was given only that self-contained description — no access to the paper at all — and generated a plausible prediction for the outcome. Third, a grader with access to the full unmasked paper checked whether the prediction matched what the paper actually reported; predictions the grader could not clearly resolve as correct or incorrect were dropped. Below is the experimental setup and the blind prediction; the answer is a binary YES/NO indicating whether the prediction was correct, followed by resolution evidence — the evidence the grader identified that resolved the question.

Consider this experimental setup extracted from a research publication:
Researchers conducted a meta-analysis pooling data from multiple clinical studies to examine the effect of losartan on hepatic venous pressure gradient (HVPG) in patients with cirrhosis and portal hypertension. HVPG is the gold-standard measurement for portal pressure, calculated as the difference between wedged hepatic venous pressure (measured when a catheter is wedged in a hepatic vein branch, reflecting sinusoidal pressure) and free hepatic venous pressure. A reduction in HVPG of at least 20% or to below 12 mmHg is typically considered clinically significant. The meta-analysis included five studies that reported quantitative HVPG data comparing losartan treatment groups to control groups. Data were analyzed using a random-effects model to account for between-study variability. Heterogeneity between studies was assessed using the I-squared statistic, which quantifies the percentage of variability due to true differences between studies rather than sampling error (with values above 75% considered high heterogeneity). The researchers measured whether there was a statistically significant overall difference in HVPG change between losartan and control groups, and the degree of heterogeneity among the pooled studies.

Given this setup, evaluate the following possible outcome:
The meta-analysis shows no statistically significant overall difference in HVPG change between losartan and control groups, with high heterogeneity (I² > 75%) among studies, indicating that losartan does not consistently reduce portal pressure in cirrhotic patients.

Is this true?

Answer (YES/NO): YES